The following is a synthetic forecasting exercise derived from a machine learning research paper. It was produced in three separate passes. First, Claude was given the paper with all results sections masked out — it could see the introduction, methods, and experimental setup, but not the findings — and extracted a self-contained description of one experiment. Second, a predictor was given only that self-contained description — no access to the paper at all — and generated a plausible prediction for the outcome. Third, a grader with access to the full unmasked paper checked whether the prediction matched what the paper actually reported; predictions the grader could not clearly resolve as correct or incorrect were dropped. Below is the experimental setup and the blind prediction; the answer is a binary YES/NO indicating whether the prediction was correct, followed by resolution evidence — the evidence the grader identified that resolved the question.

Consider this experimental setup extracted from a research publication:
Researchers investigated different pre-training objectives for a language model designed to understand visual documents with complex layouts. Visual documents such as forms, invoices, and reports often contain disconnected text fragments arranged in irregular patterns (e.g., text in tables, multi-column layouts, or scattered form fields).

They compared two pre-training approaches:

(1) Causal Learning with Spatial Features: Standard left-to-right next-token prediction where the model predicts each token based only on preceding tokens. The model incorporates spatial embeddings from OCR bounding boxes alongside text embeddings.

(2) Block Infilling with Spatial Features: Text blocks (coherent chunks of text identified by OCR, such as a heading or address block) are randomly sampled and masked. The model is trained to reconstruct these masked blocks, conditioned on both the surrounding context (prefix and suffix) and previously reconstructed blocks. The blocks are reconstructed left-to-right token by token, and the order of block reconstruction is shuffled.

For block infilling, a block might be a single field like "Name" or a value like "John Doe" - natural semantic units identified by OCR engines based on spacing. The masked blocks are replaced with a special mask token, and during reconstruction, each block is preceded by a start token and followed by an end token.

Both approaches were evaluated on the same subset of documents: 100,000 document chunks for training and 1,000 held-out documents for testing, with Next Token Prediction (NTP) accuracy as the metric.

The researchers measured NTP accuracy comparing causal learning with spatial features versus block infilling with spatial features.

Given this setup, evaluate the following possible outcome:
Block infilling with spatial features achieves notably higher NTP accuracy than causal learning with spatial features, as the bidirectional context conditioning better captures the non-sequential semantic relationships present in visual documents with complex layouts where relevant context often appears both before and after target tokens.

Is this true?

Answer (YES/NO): YES